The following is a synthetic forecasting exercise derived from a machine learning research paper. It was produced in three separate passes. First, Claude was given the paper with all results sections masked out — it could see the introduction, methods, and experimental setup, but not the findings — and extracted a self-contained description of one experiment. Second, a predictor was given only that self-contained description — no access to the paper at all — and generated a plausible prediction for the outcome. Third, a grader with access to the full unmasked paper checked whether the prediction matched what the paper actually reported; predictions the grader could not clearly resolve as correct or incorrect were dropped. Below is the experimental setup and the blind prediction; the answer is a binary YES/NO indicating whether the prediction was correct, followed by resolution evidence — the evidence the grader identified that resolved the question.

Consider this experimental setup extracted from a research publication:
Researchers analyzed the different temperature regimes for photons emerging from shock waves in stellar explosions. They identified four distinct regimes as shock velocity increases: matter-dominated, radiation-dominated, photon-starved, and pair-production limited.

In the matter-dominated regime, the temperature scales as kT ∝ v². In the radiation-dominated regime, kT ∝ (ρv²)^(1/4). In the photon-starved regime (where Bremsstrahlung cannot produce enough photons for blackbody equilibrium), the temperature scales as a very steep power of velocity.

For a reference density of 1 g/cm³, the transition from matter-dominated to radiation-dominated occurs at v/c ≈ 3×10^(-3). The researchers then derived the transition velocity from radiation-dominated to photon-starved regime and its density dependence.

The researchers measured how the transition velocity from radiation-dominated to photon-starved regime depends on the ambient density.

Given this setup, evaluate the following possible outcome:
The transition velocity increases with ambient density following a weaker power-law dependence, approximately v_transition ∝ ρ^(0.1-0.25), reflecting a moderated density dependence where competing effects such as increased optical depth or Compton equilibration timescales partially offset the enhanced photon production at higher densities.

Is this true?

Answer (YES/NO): NO